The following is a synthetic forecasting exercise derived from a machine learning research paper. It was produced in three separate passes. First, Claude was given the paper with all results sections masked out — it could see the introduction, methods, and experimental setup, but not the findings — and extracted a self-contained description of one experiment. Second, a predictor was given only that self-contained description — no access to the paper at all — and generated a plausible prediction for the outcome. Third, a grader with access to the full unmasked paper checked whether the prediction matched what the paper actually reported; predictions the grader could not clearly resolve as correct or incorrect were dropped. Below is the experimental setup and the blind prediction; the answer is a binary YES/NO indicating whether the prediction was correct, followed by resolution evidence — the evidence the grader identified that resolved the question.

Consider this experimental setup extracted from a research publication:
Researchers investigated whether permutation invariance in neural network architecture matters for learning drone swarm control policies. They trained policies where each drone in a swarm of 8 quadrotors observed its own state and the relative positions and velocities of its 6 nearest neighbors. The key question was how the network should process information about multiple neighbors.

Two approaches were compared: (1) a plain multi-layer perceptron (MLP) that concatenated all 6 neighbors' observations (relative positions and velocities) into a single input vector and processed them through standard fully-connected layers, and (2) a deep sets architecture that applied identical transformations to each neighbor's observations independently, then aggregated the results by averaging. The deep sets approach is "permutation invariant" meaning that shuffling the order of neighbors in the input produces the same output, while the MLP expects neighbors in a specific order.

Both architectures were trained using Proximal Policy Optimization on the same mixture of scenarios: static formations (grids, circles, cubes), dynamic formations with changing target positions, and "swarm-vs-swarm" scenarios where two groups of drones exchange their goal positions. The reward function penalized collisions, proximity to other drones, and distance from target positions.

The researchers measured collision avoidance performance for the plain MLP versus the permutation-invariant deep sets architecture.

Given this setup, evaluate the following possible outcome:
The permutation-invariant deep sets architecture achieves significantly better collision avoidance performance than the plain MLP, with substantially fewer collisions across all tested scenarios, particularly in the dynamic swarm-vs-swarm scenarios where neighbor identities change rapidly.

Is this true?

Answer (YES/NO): NO